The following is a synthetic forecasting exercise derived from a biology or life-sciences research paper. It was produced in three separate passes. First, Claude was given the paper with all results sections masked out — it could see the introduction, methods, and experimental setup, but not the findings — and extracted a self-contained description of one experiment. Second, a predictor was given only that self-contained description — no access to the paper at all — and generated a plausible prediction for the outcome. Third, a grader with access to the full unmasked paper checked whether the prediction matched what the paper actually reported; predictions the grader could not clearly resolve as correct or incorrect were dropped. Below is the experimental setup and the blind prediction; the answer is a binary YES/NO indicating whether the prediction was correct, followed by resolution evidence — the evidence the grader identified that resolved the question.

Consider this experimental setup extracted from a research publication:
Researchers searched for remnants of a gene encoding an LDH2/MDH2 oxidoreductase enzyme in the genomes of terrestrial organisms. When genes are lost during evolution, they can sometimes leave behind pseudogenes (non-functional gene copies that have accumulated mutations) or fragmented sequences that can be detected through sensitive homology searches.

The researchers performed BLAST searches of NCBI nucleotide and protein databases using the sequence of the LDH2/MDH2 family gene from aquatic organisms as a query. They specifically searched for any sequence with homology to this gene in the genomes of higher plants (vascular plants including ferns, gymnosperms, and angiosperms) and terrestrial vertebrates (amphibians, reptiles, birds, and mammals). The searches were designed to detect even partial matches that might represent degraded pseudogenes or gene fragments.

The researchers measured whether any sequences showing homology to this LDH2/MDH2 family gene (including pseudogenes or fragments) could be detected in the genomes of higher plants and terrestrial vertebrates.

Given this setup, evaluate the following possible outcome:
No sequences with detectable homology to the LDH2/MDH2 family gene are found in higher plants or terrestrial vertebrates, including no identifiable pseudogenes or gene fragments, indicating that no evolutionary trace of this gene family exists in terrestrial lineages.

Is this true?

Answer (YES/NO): YES